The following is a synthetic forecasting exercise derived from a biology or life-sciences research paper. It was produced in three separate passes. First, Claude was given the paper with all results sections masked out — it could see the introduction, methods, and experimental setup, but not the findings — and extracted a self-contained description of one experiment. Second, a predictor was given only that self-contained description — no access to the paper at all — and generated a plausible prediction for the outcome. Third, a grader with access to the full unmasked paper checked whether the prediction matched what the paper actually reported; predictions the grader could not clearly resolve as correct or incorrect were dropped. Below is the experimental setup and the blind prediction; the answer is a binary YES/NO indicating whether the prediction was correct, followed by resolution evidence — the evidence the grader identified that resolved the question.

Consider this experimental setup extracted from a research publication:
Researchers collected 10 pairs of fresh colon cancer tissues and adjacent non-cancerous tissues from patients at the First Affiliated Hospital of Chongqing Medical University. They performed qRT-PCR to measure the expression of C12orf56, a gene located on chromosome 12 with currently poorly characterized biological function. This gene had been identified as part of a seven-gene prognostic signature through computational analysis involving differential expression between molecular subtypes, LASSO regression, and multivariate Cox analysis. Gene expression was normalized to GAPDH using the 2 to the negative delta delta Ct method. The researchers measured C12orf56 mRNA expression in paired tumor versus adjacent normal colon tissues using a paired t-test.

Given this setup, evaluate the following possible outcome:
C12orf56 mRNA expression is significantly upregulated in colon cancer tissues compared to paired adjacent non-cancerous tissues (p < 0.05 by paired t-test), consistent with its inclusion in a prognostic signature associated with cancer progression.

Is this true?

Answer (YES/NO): NO